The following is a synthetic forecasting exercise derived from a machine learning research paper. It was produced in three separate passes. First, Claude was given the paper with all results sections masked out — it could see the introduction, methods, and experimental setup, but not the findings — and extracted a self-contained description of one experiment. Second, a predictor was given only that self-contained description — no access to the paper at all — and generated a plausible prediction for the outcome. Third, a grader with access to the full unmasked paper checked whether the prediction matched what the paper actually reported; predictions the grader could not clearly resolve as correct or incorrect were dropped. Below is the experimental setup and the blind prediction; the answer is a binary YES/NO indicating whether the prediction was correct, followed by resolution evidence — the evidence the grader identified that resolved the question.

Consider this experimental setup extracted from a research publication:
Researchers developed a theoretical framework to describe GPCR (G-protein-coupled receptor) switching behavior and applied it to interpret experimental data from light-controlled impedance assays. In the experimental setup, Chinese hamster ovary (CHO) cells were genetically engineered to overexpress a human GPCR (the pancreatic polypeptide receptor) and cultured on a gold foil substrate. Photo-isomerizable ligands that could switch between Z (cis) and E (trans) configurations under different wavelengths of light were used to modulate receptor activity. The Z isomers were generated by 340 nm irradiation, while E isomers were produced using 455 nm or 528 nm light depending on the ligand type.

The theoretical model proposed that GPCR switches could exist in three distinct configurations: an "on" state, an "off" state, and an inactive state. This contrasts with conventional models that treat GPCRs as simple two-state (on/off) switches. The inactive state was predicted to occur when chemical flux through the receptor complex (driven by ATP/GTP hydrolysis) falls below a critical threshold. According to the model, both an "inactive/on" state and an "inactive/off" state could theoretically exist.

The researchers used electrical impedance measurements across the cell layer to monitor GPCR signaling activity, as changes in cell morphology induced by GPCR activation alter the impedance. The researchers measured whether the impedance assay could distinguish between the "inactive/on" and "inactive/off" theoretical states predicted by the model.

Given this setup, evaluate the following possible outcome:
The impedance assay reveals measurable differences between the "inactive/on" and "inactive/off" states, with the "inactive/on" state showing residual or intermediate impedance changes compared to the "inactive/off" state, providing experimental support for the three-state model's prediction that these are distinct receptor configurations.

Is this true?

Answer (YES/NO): NO